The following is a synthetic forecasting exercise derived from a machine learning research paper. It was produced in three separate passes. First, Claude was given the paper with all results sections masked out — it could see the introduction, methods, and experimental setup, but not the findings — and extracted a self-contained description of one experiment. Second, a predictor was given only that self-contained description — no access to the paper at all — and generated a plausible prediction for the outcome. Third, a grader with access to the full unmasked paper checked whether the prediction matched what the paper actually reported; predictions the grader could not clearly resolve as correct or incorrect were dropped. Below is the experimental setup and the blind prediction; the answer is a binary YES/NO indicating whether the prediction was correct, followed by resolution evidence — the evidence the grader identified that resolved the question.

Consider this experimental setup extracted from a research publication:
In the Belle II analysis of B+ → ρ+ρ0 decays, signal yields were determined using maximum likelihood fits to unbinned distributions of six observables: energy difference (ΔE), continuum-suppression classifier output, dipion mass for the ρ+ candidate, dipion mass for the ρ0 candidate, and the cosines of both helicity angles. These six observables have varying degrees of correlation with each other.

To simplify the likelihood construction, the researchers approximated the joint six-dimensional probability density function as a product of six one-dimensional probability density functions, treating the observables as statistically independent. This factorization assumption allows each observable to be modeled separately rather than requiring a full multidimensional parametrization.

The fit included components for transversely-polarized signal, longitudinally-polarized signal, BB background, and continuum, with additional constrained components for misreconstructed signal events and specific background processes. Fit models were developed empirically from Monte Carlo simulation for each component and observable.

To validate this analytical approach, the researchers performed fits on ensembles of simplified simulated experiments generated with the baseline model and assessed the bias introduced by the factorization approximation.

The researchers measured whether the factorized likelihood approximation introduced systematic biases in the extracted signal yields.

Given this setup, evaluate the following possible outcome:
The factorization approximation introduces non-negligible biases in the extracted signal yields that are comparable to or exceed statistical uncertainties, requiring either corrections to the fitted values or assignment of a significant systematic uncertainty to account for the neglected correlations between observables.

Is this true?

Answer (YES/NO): NO